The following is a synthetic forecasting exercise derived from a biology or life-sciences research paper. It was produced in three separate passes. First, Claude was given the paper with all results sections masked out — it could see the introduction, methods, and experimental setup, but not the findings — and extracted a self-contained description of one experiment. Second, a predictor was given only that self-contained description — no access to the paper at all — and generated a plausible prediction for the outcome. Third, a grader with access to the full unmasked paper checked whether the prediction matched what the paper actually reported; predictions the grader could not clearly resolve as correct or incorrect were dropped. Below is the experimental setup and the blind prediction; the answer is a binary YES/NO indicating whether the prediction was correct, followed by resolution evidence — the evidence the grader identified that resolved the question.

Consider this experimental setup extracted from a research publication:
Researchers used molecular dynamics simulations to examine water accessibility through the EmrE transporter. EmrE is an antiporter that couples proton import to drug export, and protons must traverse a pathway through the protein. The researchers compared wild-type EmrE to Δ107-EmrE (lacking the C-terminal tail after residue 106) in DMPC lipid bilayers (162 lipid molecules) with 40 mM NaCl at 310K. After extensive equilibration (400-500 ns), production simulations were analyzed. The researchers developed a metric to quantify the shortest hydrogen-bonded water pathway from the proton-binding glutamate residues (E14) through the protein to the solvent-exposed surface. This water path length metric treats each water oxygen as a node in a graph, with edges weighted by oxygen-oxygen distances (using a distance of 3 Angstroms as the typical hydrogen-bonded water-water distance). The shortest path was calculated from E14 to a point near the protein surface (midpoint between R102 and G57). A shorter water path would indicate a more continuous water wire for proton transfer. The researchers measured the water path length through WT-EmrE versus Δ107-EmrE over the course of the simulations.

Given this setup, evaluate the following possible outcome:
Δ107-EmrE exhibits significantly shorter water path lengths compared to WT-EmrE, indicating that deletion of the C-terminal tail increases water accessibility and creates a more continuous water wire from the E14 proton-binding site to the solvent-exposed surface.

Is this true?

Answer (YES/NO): YES